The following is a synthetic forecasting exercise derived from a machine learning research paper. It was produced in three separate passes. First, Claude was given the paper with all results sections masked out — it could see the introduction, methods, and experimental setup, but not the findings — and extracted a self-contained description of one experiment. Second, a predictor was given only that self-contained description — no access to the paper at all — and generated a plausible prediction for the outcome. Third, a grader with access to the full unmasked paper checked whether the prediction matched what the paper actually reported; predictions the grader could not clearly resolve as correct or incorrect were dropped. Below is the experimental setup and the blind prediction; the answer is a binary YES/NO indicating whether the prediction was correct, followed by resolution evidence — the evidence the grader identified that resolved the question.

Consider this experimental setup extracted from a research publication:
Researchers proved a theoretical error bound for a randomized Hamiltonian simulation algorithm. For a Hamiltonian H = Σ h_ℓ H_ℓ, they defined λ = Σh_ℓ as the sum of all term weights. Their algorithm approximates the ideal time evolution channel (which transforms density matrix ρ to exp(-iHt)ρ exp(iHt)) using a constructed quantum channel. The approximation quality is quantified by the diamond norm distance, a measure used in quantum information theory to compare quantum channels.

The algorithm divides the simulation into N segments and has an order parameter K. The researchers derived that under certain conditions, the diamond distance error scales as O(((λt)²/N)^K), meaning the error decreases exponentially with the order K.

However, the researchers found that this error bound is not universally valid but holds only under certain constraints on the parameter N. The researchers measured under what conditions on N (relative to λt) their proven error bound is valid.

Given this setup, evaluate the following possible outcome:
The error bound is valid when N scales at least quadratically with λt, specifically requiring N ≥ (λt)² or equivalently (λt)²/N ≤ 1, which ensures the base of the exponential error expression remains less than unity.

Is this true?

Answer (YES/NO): NO